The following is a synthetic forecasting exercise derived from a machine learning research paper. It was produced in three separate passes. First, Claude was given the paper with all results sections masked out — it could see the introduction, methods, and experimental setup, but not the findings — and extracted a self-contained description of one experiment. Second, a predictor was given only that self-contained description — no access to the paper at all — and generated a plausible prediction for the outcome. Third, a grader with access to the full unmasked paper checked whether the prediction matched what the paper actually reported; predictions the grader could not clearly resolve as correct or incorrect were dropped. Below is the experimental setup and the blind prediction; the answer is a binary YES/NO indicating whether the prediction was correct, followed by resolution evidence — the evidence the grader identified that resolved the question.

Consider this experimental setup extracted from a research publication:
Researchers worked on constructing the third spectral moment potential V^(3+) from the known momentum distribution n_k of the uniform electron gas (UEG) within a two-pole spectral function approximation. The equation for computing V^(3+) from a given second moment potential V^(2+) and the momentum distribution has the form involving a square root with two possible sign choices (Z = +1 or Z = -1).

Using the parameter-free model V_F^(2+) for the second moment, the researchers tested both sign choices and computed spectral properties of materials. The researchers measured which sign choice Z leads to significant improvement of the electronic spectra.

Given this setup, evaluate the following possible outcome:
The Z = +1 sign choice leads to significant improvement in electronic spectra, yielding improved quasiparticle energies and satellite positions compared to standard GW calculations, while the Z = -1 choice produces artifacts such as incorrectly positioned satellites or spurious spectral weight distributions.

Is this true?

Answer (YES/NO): NO